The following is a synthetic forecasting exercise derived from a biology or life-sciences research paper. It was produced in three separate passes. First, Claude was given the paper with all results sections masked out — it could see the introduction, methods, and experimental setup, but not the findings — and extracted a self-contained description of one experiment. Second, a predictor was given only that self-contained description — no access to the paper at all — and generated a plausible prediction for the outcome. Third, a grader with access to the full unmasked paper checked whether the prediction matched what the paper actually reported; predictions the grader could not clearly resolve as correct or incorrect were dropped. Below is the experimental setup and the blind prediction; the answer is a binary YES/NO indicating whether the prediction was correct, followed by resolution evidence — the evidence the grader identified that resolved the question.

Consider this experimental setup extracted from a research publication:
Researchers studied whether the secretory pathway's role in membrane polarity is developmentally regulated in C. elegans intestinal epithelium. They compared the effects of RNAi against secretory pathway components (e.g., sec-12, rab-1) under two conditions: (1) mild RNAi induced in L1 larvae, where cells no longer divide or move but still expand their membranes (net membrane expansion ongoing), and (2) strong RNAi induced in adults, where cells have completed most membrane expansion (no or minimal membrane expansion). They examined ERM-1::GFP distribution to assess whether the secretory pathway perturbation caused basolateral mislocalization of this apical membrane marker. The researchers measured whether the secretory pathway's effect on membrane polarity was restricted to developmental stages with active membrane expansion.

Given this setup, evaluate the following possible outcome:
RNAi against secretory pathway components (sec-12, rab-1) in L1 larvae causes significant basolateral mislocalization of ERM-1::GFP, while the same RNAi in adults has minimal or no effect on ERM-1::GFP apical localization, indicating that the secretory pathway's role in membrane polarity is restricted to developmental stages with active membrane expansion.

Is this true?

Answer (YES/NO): YES